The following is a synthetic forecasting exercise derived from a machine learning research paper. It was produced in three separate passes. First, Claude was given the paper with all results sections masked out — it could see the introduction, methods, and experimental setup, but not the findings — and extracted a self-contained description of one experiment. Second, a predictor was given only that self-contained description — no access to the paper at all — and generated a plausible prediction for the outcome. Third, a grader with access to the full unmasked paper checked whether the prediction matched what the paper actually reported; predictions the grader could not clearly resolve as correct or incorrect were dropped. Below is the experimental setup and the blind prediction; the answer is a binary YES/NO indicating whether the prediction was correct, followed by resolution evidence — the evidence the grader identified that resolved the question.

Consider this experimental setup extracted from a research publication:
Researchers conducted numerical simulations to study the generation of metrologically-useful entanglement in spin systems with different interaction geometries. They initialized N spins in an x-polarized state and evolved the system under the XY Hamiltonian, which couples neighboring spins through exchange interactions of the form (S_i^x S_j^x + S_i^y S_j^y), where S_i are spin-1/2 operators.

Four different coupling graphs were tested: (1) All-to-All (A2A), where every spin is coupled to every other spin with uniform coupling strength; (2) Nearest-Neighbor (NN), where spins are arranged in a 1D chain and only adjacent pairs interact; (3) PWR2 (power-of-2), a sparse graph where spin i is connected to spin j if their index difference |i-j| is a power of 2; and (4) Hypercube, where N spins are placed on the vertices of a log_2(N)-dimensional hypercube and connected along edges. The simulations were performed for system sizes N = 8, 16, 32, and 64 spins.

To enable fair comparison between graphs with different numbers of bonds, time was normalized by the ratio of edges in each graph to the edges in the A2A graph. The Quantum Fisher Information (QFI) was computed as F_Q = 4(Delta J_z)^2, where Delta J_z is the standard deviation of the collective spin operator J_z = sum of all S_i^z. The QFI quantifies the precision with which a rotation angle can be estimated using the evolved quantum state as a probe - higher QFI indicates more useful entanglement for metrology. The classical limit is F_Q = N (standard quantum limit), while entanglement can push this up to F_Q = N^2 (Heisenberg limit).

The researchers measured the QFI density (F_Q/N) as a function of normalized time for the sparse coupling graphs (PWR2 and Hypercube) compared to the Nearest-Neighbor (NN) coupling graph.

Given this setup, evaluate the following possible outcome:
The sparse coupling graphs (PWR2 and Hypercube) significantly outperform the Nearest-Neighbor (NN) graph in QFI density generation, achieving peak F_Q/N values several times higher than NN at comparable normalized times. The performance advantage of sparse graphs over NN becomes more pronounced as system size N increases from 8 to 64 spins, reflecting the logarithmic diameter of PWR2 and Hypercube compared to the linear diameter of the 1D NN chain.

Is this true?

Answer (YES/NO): YES